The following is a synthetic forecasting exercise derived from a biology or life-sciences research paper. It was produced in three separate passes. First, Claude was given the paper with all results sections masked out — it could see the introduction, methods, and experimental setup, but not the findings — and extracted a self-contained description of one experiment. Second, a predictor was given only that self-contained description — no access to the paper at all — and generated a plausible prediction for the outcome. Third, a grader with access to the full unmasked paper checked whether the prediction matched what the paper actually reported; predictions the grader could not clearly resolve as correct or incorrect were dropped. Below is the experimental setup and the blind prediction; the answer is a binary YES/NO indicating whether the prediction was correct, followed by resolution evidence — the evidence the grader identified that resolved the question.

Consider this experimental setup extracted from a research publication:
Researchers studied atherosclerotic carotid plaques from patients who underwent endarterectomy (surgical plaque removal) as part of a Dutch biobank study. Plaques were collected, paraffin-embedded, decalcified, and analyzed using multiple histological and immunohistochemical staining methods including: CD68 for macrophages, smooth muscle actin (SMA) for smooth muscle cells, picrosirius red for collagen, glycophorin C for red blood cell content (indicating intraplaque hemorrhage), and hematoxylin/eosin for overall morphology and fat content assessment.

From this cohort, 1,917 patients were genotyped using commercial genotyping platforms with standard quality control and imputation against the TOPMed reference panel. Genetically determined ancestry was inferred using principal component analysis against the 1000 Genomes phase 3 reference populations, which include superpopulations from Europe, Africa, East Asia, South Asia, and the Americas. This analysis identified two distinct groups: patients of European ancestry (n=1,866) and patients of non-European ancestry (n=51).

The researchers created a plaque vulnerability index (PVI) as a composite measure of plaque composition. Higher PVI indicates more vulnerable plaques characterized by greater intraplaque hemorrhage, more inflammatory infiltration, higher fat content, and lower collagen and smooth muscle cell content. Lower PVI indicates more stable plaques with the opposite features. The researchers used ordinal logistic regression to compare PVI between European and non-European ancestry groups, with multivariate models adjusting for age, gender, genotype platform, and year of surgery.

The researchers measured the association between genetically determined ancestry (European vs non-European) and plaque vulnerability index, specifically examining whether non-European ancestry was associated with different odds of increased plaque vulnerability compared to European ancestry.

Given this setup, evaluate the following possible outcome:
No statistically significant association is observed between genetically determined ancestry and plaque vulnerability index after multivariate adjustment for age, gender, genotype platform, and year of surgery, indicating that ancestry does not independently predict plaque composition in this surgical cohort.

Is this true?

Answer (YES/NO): NO